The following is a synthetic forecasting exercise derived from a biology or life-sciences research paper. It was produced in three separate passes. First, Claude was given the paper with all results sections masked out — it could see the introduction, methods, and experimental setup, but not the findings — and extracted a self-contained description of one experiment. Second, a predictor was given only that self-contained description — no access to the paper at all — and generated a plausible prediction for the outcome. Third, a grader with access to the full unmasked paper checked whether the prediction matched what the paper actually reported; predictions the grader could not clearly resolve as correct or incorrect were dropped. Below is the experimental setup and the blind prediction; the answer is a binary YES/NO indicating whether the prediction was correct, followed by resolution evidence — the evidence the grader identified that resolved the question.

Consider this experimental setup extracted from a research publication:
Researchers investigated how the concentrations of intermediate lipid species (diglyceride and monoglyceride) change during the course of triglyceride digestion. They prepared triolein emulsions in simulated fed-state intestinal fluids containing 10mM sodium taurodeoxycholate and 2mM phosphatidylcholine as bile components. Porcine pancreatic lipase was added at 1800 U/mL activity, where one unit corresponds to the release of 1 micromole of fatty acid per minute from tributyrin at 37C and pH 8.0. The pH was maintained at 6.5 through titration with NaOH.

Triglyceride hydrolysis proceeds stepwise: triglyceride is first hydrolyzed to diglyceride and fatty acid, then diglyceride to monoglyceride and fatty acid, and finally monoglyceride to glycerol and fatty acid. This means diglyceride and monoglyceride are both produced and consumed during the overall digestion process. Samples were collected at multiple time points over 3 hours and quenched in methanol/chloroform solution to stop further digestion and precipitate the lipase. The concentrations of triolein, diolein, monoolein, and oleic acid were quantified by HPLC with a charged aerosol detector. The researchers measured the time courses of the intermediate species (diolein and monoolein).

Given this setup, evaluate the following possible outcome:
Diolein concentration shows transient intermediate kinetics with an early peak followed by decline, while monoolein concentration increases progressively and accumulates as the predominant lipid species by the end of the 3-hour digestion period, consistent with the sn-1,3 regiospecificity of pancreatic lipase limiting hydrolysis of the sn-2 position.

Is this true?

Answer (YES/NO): NO